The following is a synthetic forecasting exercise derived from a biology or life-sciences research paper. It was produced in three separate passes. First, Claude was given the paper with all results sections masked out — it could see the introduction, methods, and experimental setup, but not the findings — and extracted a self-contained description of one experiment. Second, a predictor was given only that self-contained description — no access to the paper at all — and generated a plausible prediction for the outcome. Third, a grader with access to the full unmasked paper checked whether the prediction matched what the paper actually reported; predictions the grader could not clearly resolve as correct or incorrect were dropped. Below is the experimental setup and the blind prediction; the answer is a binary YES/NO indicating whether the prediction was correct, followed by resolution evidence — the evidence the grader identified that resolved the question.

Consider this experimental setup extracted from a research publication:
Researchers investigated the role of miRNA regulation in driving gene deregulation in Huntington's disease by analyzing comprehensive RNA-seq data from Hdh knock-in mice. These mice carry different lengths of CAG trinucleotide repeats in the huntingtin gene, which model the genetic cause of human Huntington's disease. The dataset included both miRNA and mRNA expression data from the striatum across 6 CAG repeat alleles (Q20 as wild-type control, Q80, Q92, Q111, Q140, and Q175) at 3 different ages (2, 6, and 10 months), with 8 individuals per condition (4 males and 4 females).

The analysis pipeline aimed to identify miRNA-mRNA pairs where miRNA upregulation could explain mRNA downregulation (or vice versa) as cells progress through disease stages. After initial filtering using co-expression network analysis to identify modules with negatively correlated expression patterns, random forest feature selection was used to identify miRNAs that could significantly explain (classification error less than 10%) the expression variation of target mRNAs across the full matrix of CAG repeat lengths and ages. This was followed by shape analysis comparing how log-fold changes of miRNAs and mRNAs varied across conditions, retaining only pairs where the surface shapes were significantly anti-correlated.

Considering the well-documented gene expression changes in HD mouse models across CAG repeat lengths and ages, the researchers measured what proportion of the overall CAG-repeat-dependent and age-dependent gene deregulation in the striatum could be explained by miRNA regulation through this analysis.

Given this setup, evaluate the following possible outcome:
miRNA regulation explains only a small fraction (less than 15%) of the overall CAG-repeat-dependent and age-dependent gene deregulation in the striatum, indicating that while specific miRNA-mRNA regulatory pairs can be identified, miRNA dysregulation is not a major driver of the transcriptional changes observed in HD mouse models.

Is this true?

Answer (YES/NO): YES